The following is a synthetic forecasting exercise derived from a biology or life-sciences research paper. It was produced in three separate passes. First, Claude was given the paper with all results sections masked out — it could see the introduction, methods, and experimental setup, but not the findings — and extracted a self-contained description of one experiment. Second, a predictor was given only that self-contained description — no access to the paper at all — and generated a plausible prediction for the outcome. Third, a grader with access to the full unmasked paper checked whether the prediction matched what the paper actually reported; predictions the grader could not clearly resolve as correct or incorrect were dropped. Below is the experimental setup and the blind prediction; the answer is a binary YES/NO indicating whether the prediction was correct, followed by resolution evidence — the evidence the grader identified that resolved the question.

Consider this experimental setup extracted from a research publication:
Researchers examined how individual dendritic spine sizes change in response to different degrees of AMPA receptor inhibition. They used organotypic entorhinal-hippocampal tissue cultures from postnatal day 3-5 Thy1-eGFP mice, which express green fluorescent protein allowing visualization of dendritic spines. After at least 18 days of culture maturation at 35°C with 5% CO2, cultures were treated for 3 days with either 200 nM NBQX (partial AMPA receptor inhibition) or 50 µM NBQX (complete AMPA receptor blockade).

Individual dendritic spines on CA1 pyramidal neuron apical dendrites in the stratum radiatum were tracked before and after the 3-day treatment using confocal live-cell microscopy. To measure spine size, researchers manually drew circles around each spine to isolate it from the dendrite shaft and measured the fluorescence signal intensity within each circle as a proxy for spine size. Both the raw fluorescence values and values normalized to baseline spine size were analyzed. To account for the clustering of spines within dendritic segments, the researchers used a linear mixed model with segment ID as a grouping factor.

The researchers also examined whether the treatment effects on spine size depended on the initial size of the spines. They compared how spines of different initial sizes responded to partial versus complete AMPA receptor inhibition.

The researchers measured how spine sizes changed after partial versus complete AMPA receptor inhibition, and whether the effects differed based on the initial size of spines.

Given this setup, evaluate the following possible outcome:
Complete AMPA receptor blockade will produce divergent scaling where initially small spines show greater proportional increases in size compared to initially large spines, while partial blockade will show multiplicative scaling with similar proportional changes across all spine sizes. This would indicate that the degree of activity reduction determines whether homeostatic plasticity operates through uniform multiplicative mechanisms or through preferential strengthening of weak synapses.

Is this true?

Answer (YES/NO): NO